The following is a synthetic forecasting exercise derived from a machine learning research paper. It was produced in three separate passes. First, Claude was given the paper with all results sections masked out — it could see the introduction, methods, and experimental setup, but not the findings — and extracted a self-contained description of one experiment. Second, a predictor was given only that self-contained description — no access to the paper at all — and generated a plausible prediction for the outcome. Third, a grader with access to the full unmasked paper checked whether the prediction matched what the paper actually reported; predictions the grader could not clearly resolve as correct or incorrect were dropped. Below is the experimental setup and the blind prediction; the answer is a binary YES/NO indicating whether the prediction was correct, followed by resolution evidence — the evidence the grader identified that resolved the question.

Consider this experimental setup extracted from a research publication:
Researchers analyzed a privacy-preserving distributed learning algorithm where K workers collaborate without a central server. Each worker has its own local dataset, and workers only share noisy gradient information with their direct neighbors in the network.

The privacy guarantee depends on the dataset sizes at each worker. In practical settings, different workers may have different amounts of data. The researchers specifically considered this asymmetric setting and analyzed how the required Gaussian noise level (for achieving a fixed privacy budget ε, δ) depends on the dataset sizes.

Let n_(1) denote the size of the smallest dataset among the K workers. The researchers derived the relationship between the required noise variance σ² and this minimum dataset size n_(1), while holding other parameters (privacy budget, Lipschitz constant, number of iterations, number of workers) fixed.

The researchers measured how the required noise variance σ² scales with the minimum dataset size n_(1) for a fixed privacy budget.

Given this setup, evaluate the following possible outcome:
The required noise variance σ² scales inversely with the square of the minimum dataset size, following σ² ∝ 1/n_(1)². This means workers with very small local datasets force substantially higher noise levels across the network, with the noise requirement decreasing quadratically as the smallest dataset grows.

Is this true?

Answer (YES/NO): YES